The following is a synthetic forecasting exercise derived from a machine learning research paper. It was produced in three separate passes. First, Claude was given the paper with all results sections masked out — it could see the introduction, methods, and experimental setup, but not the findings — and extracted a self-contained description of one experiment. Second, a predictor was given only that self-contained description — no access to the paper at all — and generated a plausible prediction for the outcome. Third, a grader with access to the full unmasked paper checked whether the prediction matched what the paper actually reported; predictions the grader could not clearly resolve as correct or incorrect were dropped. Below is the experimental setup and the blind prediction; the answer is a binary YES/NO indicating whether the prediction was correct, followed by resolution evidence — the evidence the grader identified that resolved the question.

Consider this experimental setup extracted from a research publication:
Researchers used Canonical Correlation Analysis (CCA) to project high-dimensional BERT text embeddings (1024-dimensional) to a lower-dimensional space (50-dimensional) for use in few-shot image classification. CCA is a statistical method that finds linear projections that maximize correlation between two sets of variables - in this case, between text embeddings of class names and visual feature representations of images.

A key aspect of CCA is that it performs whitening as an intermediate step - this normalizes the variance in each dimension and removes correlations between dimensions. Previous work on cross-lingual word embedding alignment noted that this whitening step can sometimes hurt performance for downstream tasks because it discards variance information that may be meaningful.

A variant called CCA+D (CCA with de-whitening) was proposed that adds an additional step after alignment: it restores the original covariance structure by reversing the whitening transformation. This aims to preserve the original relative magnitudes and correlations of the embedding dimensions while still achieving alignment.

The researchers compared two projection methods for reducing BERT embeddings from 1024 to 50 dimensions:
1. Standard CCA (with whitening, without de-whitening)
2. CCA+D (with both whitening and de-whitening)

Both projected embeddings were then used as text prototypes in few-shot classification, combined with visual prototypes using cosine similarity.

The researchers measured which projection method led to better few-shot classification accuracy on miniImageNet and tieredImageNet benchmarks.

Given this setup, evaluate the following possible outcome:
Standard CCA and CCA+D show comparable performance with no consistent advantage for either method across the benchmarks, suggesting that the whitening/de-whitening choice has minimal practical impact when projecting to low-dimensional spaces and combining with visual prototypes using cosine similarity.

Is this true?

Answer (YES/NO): NO